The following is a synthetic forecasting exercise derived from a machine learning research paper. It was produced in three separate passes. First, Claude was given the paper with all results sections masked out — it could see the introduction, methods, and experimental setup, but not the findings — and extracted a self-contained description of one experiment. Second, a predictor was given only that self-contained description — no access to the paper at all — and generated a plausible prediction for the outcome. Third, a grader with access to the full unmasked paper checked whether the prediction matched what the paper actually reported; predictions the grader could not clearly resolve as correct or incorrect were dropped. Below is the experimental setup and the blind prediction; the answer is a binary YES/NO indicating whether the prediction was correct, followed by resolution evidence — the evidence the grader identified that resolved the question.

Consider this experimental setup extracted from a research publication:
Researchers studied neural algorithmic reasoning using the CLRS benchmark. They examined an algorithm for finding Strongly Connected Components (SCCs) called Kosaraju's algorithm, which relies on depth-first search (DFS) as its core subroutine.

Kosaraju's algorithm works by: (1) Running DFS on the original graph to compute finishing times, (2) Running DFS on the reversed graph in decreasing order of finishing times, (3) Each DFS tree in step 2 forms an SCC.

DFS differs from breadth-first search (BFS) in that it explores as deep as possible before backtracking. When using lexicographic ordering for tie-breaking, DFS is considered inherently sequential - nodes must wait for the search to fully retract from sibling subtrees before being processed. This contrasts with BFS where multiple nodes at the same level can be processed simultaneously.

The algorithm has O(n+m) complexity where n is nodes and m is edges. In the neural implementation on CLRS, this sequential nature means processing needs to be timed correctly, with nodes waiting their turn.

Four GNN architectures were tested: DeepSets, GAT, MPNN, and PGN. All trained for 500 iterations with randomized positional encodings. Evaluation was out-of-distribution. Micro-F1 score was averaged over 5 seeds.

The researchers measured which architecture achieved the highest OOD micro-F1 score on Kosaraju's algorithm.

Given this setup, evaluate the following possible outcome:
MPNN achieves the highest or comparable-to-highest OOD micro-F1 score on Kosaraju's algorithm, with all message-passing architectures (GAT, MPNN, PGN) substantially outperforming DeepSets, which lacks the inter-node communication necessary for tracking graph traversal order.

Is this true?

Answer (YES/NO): NO